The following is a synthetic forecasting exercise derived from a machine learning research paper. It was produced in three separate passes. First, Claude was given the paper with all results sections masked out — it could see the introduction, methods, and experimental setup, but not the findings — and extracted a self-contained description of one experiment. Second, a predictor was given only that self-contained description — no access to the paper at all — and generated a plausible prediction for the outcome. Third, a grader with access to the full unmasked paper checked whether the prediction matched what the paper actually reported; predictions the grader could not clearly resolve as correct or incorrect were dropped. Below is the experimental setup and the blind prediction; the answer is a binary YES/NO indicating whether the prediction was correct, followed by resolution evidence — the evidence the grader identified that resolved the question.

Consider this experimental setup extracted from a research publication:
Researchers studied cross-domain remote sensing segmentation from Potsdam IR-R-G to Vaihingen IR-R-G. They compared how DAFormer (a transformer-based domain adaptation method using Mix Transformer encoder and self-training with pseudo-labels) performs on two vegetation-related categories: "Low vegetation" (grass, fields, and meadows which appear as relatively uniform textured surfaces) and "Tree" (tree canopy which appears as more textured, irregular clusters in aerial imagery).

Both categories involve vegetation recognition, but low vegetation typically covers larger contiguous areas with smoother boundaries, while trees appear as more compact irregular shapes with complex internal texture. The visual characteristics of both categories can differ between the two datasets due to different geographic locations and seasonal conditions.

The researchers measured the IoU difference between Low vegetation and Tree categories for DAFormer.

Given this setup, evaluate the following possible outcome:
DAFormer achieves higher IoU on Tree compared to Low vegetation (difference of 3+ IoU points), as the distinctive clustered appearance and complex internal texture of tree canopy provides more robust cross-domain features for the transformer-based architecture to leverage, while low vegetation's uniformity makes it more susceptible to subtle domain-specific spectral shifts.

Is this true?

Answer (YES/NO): YES